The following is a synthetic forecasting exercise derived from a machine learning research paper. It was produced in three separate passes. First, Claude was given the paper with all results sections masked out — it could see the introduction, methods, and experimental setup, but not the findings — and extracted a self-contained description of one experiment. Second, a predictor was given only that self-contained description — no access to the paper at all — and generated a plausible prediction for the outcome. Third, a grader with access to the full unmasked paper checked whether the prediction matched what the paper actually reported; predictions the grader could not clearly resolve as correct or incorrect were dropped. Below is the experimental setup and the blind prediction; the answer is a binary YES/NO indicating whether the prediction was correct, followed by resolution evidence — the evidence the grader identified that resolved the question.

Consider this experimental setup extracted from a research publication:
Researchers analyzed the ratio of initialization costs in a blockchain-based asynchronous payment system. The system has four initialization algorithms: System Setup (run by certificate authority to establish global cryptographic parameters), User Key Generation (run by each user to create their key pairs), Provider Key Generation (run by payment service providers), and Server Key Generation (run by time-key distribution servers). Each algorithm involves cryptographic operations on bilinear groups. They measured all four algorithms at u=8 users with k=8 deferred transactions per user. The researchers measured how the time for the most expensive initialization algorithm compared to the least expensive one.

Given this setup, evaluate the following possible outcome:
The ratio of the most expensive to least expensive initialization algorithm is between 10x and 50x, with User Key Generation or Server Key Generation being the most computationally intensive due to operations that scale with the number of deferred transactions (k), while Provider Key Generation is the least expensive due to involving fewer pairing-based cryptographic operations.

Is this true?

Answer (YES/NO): YES